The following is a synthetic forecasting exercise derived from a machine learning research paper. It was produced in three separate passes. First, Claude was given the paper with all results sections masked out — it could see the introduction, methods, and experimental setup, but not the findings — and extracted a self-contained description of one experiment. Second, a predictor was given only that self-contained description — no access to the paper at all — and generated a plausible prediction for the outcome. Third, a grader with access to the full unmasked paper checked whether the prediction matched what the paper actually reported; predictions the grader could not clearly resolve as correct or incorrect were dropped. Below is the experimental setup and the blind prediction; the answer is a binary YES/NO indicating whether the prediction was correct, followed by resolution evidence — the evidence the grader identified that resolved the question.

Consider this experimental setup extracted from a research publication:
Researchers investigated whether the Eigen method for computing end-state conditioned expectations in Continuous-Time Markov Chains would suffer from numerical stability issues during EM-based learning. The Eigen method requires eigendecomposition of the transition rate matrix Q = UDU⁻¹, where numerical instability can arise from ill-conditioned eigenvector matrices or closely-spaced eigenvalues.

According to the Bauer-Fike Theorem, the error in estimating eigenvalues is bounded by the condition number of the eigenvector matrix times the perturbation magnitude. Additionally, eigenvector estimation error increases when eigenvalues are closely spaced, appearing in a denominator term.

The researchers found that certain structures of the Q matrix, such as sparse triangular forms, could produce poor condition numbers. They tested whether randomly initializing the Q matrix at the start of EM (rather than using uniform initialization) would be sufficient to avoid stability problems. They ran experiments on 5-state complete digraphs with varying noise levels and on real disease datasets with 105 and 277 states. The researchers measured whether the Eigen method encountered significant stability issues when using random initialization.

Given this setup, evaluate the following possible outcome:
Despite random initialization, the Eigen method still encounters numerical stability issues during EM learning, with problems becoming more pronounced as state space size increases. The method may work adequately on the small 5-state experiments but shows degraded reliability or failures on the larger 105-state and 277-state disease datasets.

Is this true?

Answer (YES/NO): NO